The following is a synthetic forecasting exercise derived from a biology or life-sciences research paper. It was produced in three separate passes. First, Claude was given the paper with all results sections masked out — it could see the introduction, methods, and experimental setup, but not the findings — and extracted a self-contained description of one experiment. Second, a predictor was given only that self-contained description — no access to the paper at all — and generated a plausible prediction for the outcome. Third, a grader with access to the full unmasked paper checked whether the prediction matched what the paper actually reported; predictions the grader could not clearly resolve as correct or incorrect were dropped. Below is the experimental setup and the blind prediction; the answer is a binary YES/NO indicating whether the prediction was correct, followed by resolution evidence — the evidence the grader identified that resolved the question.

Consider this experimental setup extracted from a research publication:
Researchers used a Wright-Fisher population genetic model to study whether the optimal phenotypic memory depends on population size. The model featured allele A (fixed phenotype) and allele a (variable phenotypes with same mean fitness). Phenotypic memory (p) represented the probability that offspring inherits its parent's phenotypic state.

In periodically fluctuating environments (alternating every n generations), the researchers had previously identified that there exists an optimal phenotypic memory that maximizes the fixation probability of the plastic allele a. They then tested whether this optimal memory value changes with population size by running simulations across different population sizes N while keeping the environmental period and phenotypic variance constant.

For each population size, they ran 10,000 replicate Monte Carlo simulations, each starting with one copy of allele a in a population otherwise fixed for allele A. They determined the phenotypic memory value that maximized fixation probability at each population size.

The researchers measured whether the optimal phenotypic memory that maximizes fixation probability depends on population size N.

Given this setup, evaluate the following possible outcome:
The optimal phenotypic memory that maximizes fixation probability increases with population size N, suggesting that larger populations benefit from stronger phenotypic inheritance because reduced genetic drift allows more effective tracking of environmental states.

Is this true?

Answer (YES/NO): NO